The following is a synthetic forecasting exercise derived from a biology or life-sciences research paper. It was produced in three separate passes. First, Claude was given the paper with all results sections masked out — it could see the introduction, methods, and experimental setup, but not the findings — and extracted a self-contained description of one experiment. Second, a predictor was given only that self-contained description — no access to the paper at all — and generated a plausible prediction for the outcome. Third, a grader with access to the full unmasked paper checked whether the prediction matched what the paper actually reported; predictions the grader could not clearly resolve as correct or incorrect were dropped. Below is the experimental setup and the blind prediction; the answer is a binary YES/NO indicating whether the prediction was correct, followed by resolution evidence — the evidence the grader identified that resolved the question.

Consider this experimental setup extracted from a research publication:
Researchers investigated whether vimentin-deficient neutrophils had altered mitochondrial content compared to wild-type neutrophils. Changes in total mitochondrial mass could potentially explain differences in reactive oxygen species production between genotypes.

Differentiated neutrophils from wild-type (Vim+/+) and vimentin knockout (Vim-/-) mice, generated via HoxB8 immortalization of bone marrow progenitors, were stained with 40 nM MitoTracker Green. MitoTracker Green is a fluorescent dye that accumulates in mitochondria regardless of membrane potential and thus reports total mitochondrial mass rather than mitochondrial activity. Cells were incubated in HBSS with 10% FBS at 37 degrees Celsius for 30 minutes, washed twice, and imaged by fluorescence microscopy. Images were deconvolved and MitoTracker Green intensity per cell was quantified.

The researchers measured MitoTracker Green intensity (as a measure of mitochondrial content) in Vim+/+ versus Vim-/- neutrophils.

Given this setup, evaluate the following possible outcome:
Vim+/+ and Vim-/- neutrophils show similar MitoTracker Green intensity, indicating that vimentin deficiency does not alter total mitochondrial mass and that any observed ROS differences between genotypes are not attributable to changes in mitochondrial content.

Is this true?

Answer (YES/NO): NO